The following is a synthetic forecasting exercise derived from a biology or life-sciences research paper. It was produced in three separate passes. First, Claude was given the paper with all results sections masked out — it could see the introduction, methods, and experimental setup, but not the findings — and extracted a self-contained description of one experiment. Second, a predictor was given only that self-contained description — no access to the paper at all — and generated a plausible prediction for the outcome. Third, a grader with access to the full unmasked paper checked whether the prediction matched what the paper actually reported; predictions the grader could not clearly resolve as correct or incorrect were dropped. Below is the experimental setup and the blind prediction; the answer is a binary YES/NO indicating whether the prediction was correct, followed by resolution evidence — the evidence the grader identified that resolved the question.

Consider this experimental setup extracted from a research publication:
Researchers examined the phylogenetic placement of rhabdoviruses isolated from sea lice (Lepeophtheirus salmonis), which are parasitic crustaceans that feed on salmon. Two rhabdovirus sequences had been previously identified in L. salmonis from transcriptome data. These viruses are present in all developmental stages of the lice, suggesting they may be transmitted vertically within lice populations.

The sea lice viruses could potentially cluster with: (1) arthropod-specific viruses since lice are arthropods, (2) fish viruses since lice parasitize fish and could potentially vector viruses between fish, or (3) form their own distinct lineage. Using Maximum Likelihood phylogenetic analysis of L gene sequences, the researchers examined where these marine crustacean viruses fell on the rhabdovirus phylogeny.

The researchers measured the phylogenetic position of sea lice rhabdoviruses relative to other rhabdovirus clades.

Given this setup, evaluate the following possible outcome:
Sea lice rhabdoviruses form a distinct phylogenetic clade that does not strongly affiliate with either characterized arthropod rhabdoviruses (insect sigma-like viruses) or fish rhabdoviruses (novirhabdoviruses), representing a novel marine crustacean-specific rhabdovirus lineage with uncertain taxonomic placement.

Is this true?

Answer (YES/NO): NO